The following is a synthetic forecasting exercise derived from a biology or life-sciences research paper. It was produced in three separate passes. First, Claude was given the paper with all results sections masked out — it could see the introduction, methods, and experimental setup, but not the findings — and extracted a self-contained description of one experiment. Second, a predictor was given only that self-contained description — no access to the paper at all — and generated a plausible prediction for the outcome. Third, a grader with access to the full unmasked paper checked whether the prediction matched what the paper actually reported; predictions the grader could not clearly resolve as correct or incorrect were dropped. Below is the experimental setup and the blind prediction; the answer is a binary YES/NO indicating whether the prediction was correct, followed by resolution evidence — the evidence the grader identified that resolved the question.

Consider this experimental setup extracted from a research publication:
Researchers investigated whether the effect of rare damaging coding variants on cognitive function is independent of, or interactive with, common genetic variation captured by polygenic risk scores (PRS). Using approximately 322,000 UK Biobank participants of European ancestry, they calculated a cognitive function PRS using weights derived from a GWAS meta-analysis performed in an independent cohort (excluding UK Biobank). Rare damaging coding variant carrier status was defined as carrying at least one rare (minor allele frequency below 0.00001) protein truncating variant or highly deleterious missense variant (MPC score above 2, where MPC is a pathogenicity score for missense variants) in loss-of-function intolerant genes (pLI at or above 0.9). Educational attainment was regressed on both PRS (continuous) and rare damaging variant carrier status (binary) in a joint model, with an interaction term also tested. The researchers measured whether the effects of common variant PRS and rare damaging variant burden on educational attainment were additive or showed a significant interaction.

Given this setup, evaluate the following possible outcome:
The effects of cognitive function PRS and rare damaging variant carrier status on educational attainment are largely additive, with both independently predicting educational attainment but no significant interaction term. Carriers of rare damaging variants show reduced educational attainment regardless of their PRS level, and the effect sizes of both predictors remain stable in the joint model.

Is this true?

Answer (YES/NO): YES